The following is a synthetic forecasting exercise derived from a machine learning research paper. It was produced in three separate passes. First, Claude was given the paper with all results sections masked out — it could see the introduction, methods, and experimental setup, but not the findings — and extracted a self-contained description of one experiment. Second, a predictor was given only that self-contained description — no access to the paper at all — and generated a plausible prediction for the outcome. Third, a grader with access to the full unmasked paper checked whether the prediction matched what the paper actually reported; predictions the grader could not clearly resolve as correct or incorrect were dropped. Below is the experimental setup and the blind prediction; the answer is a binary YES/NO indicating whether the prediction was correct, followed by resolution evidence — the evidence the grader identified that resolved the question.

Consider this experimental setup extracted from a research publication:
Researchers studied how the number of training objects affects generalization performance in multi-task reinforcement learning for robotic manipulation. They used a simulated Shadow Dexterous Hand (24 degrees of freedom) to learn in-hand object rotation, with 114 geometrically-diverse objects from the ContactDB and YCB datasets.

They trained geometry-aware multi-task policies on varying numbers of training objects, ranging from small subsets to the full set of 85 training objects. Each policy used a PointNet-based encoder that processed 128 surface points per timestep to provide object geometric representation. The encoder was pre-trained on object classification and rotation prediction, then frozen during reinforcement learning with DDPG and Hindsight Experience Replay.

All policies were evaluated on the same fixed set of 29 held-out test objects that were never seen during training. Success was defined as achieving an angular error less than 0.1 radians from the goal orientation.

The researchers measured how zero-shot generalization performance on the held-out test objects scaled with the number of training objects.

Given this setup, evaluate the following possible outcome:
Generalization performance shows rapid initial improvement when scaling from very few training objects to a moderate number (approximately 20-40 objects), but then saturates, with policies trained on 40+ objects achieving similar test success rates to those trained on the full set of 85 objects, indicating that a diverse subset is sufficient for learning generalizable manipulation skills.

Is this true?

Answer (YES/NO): NO